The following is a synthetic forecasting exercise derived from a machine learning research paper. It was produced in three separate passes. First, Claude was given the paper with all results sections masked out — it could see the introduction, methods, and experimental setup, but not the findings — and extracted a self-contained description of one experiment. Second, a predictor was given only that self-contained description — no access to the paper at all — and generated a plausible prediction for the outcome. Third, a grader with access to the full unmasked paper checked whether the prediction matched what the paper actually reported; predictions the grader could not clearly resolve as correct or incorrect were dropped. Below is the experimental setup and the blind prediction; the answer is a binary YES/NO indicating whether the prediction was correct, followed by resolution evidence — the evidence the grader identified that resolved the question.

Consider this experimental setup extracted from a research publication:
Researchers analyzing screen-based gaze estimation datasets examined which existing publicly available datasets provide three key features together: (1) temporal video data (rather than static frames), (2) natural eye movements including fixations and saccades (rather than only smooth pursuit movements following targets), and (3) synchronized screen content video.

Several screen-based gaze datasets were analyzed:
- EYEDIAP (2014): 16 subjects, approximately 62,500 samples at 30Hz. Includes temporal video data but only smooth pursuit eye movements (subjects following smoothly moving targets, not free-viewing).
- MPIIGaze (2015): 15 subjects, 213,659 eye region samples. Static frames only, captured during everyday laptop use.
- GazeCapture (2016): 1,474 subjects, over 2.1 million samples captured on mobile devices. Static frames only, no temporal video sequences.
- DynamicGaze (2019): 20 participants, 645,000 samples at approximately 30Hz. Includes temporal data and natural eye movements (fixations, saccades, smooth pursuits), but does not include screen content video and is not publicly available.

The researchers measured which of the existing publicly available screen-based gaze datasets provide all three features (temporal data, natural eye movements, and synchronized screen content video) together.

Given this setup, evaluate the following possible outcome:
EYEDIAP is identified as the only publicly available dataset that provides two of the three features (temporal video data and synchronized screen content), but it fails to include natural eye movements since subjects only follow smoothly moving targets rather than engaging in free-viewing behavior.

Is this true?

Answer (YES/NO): NO